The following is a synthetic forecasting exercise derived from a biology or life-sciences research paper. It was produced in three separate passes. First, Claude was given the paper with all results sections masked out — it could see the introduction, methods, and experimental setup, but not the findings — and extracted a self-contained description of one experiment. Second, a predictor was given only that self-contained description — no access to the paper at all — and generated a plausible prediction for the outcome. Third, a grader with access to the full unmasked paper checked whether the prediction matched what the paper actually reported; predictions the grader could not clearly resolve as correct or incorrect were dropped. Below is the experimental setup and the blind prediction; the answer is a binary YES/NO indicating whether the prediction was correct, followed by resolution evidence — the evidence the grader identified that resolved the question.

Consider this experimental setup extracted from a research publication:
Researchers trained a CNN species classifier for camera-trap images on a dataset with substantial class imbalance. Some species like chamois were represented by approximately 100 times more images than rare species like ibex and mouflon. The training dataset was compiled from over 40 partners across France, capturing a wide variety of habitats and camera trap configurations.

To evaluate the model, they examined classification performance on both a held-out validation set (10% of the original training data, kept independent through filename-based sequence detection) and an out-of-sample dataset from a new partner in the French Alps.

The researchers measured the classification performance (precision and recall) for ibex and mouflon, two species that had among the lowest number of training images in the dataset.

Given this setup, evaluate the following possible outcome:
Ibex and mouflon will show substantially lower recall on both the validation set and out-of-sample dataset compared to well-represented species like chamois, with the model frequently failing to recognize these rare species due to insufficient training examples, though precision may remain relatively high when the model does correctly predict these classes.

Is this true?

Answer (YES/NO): NO